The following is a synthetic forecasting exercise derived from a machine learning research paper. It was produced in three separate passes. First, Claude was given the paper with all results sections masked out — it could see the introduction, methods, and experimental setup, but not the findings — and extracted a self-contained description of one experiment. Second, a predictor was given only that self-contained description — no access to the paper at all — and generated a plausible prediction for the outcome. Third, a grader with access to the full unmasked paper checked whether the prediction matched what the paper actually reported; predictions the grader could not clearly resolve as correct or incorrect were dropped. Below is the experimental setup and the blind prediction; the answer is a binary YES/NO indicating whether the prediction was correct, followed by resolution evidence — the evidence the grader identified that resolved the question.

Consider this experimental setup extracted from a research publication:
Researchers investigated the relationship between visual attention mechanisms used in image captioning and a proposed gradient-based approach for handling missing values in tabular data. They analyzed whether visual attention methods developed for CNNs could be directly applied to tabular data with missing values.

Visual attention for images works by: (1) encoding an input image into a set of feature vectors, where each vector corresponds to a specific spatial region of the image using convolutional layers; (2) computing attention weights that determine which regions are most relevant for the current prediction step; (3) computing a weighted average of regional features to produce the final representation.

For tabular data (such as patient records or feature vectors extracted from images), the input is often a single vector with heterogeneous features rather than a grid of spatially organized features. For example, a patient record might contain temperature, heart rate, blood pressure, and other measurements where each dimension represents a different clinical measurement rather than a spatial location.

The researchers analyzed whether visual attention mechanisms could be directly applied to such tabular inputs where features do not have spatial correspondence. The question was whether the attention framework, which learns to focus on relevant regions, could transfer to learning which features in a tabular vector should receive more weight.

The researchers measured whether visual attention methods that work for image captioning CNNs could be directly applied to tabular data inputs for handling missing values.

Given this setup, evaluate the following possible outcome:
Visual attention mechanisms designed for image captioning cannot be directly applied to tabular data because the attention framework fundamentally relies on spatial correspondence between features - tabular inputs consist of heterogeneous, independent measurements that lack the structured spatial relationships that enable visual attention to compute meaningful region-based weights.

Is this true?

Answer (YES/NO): YES